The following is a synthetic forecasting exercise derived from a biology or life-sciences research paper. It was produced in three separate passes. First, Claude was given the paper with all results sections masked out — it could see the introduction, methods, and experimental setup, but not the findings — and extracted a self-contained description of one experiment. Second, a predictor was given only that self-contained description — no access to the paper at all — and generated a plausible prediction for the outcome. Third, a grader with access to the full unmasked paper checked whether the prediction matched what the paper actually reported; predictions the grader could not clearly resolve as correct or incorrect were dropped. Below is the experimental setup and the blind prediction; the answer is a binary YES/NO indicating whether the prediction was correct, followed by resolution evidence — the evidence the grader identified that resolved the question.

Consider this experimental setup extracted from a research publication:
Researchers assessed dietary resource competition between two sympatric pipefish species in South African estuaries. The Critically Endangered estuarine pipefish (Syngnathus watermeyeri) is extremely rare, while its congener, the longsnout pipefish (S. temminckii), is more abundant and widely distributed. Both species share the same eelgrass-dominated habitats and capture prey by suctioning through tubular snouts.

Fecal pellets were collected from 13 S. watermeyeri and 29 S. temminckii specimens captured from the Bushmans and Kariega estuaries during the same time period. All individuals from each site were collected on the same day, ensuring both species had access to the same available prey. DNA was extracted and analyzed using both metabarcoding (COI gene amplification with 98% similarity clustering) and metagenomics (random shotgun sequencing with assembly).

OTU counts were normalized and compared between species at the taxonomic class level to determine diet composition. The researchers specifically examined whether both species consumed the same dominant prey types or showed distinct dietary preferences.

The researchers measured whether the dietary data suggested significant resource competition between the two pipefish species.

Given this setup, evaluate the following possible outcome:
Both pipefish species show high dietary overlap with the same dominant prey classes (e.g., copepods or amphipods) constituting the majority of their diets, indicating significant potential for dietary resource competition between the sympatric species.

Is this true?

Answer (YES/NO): NO